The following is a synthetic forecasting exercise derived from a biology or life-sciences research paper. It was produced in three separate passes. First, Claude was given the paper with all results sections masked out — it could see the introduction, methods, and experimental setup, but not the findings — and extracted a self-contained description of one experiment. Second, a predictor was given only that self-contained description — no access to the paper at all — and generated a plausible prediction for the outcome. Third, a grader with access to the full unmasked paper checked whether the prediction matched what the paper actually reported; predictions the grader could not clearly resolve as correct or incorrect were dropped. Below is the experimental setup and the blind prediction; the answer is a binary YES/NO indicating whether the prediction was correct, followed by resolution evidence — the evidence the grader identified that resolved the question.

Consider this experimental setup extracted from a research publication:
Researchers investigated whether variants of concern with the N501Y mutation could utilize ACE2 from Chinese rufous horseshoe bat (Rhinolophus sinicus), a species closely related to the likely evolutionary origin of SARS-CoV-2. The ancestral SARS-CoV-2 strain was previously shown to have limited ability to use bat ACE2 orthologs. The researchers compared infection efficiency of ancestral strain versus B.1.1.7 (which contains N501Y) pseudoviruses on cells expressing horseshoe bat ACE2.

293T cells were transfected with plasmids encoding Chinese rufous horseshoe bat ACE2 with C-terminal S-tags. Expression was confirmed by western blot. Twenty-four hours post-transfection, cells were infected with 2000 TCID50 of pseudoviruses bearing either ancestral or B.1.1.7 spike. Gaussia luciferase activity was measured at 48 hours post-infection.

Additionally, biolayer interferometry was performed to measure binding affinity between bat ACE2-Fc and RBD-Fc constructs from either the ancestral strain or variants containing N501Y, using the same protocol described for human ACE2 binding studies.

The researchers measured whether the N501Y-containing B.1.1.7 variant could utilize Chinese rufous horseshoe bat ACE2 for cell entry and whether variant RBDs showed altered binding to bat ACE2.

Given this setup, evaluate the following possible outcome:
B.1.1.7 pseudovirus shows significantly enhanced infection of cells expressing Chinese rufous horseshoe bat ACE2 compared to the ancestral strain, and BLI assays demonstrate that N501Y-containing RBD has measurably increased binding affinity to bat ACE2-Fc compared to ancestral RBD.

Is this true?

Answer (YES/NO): NO